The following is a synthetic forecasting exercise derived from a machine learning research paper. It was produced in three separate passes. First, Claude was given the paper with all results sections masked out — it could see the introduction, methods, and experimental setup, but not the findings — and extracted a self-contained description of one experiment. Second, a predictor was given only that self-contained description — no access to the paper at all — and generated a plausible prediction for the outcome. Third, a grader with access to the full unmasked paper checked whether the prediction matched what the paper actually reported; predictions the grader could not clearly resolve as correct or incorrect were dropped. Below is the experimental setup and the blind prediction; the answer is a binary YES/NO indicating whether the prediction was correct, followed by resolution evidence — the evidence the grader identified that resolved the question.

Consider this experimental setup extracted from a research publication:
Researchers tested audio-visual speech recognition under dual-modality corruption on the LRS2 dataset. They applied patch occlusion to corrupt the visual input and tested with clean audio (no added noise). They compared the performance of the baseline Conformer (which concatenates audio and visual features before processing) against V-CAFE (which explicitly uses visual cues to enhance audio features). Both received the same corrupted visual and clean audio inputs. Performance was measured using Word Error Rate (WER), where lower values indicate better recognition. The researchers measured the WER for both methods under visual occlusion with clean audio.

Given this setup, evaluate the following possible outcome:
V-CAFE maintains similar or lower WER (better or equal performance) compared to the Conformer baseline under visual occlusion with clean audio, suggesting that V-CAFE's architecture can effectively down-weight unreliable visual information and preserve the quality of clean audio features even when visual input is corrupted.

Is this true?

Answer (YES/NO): YES